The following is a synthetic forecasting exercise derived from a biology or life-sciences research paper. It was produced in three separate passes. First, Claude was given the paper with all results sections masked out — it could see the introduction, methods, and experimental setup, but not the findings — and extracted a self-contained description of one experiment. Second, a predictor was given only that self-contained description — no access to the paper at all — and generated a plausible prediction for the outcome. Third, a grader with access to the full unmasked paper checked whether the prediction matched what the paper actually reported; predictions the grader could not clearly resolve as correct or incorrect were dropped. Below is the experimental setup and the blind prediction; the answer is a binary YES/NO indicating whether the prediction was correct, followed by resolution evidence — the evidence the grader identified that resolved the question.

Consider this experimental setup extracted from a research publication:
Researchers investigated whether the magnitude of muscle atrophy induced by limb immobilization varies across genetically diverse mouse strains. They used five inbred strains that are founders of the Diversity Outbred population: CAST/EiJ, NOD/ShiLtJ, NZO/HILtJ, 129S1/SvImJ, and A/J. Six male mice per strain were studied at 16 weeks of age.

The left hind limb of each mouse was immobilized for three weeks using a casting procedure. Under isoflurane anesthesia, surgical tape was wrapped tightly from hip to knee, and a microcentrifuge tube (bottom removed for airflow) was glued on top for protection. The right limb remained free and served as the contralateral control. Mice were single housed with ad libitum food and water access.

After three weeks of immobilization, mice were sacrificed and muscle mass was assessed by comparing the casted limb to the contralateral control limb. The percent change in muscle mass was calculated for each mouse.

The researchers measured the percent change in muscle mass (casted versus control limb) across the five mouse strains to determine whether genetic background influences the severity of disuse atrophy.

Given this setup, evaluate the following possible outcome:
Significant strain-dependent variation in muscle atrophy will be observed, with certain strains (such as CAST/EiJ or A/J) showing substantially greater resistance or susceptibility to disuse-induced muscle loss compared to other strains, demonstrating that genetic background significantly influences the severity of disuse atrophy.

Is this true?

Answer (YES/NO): YES